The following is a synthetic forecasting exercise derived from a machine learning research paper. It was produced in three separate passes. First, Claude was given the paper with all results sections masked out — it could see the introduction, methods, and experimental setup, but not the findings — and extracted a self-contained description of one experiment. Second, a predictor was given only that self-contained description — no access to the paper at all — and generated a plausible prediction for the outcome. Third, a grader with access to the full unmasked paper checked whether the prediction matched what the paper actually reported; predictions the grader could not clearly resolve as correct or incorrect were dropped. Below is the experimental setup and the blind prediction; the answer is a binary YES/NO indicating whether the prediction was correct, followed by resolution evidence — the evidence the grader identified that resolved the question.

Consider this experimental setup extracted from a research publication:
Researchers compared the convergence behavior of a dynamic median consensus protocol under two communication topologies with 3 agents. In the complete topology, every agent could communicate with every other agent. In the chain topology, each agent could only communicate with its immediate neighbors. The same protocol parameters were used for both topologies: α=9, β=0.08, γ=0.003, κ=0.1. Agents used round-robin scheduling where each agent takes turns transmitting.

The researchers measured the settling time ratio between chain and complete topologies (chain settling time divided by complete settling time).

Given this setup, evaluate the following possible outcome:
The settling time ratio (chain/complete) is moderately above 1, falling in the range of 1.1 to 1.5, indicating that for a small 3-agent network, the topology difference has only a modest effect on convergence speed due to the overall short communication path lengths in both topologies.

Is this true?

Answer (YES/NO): NO